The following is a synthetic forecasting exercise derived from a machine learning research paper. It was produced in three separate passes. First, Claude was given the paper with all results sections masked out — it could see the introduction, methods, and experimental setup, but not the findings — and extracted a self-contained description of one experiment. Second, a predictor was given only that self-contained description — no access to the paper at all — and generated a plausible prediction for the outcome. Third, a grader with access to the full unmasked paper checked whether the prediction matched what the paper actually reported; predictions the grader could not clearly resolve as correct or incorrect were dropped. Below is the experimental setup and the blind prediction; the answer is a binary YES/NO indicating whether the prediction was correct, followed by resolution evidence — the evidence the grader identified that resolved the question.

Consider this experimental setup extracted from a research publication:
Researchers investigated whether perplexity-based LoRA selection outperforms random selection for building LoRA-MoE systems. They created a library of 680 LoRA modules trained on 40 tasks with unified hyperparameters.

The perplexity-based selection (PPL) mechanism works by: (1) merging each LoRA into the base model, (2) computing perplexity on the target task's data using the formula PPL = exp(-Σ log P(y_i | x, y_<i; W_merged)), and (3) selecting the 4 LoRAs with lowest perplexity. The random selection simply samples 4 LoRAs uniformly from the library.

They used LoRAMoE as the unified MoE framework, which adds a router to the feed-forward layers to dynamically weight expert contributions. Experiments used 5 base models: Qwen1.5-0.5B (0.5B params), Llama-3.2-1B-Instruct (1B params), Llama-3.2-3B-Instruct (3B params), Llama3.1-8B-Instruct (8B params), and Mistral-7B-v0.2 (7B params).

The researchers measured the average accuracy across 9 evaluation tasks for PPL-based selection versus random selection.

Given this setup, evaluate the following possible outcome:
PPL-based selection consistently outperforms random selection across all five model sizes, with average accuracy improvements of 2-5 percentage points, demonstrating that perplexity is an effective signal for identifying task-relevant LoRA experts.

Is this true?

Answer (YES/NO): NO